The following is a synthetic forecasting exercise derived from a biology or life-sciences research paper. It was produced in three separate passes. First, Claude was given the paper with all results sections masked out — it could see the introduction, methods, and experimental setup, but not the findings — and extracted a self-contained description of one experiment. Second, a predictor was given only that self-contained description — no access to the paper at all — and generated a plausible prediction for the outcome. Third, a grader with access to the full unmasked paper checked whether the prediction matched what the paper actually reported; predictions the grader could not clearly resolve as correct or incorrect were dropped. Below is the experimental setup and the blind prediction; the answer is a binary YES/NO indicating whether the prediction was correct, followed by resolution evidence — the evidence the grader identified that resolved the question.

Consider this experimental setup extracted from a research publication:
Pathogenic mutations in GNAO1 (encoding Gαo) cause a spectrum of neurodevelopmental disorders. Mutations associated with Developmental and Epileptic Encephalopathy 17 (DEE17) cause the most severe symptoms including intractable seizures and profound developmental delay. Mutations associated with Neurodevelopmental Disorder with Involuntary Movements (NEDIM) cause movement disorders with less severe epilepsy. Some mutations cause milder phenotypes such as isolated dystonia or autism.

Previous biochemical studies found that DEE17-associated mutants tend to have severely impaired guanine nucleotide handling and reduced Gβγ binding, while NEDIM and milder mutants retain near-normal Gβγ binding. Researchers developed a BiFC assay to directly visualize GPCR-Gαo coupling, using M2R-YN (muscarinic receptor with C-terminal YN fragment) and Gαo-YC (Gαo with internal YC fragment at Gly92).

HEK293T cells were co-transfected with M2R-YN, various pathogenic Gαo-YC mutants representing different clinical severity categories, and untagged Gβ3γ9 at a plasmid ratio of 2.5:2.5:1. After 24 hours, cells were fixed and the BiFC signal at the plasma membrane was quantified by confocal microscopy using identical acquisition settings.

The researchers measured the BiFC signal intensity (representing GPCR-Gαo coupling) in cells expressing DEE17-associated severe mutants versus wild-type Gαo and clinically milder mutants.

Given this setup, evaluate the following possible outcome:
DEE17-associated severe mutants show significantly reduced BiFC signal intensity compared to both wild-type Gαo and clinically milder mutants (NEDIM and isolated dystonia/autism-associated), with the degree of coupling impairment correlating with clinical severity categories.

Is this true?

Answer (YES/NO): NO